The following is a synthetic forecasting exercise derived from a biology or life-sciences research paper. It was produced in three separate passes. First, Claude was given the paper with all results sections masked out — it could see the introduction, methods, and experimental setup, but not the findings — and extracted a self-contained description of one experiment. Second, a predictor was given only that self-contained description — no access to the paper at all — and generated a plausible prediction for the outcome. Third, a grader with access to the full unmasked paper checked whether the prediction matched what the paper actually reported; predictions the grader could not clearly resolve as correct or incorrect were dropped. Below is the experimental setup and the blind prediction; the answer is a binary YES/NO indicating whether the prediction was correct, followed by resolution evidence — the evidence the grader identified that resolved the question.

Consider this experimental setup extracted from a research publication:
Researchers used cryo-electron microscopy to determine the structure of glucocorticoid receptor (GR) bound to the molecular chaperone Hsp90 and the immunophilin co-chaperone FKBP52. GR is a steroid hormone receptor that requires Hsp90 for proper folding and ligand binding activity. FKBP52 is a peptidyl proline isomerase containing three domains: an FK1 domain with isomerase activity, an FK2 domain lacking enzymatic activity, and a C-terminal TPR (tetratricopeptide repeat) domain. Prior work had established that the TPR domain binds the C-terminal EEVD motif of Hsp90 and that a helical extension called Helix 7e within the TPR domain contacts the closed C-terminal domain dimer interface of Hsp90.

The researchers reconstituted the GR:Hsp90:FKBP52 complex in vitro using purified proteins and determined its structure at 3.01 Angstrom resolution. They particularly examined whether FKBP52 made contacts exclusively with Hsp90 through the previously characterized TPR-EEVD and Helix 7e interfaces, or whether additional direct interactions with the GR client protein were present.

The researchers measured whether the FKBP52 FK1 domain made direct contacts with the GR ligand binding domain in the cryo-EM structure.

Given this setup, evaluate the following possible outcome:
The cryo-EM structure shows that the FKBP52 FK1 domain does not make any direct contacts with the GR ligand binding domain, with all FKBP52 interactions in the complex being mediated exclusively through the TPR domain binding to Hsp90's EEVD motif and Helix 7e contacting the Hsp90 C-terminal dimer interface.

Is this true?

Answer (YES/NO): NO